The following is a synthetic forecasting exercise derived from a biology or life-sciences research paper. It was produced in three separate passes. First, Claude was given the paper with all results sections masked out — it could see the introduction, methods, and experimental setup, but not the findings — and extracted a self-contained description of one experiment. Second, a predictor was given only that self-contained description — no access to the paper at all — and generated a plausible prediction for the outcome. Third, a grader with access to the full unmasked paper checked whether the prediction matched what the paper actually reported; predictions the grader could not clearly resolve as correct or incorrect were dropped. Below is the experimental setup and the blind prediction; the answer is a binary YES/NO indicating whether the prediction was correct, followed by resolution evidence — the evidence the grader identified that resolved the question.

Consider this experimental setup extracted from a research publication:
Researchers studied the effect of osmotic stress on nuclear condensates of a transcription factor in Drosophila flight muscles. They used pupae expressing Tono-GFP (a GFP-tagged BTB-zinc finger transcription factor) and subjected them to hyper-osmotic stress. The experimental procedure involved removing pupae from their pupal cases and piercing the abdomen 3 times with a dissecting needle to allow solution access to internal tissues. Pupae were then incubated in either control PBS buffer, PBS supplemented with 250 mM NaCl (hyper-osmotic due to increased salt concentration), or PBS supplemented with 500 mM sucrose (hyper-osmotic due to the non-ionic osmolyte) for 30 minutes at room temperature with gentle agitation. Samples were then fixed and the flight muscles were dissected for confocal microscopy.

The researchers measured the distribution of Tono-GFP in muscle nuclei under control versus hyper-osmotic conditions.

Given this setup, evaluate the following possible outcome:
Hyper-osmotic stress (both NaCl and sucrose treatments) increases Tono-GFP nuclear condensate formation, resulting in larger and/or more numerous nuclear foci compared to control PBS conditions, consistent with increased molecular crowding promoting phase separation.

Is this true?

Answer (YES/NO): YES